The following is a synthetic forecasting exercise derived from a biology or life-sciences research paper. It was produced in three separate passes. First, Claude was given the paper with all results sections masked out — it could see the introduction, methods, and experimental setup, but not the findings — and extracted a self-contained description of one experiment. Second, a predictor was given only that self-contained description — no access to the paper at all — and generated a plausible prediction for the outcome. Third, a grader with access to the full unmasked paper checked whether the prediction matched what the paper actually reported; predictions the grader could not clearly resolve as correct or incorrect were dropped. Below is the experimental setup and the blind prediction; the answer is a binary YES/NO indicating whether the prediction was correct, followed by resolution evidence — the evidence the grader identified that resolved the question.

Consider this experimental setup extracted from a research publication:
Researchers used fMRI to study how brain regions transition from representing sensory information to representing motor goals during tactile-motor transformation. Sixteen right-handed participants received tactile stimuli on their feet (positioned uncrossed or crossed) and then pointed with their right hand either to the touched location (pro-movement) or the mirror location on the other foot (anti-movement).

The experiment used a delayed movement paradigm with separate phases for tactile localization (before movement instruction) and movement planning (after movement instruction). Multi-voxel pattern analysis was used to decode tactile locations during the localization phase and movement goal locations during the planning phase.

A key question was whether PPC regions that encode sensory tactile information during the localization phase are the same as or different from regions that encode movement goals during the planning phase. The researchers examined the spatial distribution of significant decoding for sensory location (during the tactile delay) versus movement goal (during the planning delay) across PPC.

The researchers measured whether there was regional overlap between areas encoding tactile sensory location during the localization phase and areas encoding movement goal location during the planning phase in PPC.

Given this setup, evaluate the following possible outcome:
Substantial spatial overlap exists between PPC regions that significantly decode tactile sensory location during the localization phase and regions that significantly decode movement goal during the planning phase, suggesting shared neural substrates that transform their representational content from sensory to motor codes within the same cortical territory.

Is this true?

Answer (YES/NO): YES